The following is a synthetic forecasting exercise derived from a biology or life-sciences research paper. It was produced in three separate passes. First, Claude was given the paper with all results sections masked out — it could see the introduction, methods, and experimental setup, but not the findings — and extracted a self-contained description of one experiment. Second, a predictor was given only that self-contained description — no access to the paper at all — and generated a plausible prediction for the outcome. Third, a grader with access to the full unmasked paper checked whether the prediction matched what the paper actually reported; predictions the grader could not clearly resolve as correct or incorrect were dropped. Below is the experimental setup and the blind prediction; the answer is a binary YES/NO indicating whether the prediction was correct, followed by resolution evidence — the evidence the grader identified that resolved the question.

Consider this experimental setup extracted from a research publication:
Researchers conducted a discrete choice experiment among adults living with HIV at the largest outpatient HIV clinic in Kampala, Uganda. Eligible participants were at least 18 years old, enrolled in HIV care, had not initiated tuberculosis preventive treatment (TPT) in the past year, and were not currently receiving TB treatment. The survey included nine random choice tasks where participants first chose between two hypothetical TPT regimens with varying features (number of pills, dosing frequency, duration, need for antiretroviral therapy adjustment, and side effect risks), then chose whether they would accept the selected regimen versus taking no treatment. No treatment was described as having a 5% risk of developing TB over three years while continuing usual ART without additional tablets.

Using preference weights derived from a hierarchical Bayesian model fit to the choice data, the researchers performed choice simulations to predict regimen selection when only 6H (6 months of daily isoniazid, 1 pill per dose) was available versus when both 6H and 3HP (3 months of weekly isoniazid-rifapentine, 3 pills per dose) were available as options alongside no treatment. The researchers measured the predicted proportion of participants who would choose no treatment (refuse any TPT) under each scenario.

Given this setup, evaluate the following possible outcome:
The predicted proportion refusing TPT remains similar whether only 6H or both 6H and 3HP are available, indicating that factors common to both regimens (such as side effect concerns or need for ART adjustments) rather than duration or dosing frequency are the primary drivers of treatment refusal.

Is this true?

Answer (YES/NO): NO